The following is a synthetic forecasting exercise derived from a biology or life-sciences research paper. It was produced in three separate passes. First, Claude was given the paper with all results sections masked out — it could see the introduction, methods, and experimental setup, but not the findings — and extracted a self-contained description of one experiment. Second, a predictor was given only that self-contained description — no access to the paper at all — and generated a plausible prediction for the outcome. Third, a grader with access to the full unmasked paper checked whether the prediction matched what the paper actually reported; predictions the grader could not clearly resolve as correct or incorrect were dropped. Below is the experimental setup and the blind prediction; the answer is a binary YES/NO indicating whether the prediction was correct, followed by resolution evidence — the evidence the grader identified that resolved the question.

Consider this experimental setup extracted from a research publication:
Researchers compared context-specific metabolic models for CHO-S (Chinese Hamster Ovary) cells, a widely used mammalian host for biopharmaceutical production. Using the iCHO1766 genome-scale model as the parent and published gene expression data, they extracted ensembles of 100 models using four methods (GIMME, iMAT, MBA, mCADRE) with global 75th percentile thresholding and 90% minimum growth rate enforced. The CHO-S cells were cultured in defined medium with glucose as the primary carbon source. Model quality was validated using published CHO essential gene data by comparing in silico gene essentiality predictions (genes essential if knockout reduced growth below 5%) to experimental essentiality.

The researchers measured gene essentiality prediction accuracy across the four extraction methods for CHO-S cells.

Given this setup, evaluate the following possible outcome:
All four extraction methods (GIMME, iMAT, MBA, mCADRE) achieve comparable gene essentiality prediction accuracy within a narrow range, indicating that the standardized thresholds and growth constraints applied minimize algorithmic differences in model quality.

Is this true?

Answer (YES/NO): NO